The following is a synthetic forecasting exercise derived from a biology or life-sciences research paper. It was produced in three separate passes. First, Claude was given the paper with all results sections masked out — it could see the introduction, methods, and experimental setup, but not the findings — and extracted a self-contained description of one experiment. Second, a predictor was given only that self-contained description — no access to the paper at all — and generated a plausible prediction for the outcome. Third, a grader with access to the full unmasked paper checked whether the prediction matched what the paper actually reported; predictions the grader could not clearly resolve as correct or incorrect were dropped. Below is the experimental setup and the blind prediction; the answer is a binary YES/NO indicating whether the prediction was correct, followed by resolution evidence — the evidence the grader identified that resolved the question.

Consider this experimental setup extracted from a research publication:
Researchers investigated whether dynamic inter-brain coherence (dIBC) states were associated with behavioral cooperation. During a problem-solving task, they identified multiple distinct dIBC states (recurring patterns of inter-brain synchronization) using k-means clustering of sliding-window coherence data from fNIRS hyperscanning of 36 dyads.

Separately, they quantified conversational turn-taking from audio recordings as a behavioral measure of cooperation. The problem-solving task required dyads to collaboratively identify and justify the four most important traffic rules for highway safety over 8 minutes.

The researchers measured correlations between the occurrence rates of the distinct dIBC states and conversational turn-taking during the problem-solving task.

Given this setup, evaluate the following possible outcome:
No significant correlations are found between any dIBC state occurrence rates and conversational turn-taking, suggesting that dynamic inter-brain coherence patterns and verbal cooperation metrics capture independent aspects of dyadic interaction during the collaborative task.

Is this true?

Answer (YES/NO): NO